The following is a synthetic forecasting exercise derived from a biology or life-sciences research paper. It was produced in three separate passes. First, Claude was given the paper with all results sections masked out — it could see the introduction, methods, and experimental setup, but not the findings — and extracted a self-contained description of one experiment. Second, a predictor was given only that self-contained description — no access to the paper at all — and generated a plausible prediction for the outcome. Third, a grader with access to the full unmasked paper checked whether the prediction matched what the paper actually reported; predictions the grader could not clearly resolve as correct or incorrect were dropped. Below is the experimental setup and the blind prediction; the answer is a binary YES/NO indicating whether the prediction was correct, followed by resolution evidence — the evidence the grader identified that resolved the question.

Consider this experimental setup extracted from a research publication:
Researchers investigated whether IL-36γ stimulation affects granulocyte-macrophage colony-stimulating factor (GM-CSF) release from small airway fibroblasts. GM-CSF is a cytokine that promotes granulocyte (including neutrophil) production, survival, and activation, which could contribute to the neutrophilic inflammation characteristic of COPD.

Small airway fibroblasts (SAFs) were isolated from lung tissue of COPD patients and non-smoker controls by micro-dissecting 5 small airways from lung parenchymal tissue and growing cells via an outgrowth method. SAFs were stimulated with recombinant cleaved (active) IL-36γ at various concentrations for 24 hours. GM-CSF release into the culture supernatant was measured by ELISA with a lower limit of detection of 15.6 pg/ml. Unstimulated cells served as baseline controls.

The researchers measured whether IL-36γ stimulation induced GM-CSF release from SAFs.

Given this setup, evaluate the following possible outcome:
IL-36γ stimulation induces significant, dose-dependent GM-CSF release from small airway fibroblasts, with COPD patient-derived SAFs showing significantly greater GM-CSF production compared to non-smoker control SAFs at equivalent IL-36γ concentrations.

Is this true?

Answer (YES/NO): NO